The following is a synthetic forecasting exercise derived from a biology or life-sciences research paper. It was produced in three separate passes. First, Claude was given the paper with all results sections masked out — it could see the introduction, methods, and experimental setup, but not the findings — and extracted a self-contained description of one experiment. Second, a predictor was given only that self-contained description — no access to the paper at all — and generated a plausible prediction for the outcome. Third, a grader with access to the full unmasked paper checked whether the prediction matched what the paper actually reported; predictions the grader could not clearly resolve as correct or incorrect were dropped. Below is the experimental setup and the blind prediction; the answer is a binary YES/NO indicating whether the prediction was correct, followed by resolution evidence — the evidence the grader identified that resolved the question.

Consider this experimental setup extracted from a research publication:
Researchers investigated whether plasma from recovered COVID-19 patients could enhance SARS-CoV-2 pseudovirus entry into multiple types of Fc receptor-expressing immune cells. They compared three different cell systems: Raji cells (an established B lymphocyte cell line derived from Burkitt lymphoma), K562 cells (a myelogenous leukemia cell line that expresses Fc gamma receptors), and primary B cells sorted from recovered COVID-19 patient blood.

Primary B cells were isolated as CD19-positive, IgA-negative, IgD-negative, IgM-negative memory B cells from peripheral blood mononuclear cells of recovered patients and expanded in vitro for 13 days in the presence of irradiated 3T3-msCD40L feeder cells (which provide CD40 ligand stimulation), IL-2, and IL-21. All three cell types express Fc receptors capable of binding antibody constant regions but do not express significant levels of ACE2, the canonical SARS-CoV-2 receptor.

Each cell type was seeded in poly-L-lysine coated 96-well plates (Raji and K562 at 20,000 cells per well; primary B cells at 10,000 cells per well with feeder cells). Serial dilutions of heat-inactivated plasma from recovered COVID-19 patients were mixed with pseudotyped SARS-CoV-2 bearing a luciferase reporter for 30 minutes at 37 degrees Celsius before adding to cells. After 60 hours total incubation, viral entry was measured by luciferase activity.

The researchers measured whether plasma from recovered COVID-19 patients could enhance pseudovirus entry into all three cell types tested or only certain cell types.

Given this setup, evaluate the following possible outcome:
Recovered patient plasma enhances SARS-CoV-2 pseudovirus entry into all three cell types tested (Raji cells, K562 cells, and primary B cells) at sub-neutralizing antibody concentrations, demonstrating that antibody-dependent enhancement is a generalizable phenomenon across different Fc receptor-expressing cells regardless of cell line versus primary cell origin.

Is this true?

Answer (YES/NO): YES